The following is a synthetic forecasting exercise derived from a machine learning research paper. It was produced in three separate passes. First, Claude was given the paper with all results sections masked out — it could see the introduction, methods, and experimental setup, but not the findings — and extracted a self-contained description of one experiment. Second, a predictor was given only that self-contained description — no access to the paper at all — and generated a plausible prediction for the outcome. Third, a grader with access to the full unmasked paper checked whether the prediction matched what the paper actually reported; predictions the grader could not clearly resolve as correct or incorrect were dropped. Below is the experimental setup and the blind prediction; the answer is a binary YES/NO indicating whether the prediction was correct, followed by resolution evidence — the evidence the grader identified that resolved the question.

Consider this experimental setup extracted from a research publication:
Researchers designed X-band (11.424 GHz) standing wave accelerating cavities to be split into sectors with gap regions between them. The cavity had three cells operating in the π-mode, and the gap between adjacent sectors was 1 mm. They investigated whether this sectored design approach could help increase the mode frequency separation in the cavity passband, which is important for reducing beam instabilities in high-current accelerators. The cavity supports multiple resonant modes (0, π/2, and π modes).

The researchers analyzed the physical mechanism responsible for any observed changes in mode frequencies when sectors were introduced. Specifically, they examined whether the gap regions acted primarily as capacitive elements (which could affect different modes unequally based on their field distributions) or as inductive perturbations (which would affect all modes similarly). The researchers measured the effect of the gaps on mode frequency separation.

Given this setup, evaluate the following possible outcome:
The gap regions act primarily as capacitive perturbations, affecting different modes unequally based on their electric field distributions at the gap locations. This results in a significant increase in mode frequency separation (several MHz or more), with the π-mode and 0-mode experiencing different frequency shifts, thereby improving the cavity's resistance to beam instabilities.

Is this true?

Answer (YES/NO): YES